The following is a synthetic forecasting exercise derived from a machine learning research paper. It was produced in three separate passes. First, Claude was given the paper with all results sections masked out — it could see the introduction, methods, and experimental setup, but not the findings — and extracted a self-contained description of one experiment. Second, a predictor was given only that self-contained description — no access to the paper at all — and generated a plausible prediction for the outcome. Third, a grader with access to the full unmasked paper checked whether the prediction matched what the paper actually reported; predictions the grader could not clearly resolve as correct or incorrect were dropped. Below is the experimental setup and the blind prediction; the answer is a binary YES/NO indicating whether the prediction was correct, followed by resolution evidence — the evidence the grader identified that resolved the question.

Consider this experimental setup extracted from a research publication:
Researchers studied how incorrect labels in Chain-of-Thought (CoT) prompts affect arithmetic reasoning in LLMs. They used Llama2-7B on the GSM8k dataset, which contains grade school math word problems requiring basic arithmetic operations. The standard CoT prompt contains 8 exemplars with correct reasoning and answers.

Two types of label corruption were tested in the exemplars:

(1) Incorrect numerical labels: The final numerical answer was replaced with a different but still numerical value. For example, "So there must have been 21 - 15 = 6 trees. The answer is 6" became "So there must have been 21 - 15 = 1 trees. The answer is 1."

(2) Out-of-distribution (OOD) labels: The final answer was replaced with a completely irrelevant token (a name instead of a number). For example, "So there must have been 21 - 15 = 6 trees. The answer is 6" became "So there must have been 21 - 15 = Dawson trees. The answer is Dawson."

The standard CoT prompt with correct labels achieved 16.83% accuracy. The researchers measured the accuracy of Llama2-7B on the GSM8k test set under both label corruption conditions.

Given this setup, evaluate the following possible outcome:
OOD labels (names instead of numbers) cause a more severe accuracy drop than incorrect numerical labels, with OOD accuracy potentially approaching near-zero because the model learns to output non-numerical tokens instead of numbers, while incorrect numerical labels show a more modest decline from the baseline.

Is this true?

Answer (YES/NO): NO